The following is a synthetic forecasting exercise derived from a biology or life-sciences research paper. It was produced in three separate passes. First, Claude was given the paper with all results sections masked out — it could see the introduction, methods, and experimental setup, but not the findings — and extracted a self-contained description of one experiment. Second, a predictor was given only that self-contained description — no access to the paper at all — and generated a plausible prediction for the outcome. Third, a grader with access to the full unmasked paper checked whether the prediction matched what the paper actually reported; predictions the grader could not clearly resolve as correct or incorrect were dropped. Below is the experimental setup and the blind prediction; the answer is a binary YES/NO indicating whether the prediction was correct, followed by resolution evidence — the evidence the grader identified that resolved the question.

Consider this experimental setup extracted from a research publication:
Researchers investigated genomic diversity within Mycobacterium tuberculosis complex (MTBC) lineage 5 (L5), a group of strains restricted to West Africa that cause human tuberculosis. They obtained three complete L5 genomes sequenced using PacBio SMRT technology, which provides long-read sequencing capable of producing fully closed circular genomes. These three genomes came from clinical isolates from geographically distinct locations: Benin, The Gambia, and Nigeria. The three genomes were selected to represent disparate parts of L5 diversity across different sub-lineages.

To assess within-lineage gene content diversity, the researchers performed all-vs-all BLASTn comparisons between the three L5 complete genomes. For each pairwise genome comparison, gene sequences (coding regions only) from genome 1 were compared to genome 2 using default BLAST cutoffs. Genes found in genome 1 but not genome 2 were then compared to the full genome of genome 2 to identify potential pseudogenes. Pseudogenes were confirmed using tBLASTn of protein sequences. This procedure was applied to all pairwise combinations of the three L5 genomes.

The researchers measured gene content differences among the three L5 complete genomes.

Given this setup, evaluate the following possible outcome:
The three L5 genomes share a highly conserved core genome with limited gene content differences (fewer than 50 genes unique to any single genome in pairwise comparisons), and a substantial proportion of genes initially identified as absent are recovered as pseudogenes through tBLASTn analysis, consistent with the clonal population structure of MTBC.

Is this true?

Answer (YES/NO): NO